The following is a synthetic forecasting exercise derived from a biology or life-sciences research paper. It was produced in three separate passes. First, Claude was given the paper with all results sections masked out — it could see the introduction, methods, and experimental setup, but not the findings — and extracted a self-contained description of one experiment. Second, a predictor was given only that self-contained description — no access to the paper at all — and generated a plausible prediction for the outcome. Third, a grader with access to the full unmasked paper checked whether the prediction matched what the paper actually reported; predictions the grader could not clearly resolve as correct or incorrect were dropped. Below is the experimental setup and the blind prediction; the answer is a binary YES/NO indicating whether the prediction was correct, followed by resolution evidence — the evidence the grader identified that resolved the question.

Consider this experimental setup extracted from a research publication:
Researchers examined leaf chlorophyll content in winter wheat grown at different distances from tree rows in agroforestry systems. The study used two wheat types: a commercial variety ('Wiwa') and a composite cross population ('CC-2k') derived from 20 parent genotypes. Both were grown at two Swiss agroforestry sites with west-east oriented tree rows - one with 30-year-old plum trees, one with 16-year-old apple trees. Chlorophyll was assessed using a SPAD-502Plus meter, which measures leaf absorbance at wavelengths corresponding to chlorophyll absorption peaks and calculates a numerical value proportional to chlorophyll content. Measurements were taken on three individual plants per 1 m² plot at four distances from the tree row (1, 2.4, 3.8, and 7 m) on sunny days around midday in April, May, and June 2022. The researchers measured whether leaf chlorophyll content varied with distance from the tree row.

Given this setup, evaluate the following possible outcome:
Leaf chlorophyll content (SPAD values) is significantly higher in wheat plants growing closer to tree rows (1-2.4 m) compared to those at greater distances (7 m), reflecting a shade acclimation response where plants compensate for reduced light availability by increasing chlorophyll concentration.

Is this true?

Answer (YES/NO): NO